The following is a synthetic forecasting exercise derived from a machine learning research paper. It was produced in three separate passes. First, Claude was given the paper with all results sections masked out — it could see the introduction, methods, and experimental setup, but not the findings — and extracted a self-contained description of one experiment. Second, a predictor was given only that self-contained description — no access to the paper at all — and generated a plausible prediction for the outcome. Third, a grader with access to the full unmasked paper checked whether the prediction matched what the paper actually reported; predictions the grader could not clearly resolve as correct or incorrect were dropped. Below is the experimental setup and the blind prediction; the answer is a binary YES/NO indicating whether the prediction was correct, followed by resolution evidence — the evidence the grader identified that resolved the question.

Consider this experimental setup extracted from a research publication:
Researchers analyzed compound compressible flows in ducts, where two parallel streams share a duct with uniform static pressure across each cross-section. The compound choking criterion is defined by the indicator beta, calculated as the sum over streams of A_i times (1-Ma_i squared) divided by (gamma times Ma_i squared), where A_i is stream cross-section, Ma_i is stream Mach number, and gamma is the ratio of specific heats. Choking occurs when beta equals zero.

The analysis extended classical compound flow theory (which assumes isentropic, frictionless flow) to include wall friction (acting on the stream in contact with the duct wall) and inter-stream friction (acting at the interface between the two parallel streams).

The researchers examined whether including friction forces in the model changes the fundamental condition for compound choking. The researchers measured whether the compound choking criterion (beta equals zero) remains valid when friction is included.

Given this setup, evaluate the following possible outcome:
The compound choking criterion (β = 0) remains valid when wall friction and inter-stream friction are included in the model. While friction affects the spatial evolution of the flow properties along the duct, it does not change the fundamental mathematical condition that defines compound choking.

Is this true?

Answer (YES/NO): YES